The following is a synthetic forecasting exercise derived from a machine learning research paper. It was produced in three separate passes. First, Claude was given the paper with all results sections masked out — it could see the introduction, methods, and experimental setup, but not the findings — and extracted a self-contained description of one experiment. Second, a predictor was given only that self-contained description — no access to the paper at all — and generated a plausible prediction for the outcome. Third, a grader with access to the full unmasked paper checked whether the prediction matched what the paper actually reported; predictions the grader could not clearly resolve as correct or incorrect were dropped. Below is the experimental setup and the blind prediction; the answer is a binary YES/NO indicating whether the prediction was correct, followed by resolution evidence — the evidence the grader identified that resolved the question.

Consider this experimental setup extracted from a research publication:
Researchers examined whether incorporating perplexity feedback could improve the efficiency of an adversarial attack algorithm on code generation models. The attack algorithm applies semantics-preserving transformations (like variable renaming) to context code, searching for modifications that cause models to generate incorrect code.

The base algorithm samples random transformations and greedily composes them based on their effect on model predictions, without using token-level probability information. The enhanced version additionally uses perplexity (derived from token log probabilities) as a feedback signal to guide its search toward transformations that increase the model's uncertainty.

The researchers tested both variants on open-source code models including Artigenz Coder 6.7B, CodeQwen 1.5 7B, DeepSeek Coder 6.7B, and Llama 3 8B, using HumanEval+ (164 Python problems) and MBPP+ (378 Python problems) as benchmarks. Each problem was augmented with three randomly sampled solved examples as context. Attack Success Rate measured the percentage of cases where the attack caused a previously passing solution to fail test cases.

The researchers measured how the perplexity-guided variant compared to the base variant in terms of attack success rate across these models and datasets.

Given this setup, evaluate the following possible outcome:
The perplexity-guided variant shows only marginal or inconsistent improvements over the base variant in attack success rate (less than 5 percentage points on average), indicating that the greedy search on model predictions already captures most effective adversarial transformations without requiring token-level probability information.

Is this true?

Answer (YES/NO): NO